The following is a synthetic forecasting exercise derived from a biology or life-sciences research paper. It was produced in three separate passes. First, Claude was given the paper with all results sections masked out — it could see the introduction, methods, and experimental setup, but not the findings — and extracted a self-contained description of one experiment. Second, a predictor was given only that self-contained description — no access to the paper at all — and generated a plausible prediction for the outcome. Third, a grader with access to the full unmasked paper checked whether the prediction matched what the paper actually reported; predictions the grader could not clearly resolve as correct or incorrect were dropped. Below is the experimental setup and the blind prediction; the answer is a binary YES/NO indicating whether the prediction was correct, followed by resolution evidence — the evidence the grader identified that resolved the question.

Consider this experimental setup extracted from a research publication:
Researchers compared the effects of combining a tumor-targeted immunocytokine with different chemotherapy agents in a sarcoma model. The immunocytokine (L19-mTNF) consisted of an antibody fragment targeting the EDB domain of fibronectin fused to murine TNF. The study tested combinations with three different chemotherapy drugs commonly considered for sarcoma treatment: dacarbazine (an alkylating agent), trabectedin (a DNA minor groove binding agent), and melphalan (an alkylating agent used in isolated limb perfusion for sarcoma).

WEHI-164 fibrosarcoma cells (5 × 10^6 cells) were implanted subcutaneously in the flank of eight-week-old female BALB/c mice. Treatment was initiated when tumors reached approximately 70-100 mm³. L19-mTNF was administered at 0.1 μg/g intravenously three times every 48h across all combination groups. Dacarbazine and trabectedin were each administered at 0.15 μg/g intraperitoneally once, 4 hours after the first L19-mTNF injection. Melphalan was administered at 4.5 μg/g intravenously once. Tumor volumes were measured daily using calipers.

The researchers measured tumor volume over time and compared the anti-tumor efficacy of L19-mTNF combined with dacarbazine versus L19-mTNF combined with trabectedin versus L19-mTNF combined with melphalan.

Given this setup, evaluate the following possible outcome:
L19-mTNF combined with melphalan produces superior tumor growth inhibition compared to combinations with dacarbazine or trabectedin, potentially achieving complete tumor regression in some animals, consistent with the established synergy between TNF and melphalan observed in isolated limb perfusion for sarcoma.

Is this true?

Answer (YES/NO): NO